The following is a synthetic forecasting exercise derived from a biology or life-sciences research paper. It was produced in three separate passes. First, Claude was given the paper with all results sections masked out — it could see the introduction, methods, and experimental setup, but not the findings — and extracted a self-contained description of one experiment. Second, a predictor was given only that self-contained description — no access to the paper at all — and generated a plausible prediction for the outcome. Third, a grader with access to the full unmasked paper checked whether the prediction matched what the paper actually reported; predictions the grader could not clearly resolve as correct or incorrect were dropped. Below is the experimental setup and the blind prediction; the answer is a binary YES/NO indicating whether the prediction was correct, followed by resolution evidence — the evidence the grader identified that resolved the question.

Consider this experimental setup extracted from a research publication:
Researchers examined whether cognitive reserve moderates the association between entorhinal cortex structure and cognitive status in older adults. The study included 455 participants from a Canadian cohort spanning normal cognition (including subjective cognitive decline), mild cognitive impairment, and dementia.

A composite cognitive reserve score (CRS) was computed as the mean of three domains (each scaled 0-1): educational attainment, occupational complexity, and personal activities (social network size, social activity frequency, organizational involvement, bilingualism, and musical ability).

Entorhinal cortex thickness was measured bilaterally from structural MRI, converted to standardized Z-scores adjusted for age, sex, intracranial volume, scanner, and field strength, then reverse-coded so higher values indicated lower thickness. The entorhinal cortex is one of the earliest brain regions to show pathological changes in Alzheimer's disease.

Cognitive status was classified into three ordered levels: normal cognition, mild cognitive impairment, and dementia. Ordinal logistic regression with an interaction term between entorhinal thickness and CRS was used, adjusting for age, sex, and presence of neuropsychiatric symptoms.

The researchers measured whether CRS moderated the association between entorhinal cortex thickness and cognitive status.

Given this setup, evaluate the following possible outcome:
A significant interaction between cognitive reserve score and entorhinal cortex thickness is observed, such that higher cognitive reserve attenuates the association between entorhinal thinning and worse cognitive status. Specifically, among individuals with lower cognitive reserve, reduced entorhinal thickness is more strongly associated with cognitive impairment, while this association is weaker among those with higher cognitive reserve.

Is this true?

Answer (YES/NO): NO